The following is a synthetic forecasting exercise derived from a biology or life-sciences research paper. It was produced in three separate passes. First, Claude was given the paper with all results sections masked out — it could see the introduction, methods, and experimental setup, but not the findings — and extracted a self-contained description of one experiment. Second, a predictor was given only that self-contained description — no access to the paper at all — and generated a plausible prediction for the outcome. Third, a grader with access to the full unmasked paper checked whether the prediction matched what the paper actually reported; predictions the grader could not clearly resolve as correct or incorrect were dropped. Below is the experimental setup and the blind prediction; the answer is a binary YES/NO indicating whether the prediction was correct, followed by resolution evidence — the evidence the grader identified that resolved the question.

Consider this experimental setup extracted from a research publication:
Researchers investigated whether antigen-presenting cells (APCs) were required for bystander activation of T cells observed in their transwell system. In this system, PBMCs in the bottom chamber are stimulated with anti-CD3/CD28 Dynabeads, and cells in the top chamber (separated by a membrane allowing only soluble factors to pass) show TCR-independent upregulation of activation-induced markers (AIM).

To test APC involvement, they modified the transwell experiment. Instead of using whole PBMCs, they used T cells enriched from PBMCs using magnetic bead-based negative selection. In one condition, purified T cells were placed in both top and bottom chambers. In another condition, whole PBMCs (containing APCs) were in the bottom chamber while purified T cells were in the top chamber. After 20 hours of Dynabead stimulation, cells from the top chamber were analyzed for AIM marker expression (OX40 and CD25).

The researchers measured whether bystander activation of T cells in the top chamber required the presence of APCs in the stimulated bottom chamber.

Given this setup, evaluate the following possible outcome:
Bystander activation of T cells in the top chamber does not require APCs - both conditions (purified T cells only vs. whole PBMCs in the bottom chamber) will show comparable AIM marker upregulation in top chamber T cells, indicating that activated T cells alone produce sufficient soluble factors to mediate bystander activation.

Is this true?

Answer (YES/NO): YES